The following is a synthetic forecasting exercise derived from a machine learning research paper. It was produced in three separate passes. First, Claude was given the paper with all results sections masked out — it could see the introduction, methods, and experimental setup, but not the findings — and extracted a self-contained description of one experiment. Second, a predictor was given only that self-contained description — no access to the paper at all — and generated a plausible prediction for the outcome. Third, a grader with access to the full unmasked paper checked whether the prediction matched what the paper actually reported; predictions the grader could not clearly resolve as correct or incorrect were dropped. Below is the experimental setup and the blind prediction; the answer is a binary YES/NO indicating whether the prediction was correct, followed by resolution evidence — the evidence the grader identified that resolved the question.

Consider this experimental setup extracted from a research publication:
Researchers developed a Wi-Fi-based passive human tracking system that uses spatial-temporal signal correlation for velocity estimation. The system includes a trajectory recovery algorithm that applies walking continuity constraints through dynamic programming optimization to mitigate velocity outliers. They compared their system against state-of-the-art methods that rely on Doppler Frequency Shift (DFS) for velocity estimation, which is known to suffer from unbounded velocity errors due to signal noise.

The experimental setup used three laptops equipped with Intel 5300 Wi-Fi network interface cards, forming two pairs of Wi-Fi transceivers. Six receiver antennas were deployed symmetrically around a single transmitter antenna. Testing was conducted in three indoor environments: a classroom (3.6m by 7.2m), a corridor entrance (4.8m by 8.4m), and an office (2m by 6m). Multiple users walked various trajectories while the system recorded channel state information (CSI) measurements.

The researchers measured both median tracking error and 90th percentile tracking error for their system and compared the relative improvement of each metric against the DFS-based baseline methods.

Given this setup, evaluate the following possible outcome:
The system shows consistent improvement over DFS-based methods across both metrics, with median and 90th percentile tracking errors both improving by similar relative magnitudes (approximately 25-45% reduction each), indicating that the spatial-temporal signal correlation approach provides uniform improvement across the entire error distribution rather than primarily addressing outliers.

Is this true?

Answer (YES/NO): NO